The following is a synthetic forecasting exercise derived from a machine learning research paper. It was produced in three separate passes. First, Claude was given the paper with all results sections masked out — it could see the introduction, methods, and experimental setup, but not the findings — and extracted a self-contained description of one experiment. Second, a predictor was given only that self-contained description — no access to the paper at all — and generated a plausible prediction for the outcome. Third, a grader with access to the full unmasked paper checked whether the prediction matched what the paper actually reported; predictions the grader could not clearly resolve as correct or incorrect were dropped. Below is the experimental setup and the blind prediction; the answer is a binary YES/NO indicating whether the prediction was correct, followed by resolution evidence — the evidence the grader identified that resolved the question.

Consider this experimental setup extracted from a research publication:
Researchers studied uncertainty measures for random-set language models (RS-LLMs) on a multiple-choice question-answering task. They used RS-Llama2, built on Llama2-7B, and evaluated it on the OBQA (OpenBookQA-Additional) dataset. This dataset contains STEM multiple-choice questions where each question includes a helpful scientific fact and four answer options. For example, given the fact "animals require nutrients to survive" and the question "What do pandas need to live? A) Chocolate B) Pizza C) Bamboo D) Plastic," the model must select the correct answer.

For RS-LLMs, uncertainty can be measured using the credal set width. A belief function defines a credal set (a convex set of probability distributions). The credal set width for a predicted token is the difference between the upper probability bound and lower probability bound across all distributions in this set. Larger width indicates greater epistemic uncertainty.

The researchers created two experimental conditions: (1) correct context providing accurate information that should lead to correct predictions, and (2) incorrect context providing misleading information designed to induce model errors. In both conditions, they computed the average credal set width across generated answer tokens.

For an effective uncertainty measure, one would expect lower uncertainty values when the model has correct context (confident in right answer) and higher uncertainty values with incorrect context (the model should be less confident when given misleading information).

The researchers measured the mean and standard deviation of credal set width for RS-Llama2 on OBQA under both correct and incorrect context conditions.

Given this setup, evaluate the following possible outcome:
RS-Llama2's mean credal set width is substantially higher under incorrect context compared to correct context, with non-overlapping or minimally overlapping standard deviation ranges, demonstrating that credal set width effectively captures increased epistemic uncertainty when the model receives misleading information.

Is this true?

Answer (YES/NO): NO